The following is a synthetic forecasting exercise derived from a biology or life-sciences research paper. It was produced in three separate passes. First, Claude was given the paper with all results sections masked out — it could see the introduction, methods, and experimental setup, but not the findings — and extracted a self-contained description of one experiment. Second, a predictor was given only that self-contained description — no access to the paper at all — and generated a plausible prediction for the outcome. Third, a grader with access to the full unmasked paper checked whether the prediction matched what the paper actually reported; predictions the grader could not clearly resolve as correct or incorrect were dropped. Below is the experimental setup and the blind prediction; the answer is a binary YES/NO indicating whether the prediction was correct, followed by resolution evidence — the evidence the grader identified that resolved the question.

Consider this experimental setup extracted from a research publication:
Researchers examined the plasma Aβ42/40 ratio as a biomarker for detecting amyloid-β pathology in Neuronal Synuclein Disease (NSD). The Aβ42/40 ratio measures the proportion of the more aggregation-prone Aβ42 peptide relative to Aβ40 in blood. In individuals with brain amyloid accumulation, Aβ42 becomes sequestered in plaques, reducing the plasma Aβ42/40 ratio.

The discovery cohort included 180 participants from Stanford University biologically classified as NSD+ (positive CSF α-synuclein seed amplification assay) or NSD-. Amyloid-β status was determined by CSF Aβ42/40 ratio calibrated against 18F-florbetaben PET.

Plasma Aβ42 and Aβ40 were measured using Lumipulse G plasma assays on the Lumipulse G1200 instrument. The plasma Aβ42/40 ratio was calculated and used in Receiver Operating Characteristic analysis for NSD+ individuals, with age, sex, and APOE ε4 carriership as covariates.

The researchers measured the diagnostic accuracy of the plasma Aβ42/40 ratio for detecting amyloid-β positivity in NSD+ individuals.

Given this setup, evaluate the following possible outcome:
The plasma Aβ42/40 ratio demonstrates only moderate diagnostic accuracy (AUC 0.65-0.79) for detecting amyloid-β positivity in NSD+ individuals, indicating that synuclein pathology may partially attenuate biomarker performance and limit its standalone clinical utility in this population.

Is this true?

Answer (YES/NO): NO